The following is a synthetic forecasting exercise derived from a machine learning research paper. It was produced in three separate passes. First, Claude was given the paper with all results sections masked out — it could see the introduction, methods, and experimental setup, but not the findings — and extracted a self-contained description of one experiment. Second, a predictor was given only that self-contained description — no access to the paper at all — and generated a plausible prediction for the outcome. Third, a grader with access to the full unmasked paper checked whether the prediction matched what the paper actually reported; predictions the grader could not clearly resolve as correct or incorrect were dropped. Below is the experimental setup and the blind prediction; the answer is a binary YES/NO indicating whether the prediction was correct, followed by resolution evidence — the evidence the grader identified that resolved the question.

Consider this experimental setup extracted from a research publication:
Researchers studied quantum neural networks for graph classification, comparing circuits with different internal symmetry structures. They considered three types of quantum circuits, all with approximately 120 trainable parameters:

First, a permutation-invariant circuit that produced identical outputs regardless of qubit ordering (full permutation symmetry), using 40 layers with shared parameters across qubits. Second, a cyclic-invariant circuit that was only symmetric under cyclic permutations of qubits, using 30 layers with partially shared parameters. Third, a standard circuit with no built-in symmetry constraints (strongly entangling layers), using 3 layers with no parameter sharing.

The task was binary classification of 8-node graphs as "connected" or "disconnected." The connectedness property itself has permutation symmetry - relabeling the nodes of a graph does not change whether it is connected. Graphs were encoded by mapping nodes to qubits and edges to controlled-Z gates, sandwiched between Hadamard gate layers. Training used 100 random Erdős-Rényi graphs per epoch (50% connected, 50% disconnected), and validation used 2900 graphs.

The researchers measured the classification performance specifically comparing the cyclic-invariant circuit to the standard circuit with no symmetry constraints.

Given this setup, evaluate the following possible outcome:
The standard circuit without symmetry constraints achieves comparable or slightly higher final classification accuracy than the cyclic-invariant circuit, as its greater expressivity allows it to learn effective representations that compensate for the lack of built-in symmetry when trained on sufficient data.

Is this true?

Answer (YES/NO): NO